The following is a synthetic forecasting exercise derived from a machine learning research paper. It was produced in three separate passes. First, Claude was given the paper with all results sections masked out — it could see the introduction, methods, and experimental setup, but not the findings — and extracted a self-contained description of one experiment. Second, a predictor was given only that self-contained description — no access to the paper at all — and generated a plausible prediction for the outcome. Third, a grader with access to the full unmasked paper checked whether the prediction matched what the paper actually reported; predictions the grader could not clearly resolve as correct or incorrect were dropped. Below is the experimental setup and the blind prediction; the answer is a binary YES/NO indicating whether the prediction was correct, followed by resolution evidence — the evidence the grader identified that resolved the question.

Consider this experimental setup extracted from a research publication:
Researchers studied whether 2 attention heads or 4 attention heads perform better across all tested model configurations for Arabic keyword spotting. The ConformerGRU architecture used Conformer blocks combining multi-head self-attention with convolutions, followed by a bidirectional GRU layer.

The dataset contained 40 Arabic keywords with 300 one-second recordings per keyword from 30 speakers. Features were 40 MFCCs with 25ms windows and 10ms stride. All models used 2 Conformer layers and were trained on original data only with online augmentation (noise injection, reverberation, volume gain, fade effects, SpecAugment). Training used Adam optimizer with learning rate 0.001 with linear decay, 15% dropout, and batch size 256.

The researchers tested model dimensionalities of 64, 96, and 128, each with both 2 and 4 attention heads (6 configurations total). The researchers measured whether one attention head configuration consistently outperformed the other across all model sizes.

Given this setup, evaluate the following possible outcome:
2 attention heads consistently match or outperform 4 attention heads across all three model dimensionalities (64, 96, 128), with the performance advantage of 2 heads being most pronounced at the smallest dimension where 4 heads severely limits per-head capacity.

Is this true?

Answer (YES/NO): NO